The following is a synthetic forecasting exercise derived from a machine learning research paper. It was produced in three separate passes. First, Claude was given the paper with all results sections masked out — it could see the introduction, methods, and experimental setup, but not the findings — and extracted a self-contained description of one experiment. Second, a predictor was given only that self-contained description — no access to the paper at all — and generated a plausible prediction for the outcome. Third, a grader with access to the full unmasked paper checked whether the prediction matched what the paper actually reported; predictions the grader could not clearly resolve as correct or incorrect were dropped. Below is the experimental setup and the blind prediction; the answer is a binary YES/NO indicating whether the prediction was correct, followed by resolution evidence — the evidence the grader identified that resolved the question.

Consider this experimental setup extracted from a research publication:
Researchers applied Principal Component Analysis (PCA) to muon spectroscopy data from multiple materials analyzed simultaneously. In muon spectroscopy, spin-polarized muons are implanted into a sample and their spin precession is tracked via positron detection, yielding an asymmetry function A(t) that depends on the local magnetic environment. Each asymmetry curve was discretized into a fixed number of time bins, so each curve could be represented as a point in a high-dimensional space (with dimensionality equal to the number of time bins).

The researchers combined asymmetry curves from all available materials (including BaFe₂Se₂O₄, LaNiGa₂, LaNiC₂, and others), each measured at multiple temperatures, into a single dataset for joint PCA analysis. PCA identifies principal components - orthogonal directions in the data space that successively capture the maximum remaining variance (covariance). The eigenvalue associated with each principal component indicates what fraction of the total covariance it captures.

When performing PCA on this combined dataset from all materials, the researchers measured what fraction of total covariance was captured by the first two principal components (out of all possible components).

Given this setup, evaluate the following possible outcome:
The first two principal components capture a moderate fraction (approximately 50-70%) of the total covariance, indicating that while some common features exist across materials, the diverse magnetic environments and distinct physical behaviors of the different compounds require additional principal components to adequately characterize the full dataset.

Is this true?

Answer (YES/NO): NO